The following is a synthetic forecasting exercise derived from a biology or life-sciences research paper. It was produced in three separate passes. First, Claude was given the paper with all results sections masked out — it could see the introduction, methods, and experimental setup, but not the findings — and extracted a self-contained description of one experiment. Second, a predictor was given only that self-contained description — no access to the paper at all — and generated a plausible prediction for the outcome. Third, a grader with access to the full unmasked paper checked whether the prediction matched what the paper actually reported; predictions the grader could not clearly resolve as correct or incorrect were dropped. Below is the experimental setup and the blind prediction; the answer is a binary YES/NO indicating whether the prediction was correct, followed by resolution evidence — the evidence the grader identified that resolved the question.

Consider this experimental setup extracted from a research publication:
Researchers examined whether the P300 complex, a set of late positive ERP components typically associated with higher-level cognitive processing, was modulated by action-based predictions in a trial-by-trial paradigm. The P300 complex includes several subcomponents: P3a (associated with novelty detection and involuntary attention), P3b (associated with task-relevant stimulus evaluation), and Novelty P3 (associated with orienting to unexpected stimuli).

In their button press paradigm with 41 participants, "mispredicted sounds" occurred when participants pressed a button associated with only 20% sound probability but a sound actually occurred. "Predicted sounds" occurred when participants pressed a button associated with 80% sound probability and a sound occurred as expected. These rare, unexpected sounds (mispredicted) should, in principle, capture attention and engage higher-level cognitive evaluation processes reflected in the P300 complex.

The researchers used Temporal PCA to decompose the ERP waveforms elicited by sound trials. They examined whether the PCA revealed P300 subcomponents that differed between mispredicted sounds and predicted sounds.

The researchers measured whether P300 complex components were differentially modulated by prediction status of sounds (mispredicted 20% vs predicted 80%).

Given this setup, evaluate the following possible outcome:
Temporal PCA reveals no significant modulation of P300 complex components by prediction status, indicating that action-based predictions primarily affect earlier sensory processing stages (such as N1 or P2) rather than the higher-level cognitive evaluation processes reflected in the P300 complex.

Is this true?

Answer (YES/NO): NO